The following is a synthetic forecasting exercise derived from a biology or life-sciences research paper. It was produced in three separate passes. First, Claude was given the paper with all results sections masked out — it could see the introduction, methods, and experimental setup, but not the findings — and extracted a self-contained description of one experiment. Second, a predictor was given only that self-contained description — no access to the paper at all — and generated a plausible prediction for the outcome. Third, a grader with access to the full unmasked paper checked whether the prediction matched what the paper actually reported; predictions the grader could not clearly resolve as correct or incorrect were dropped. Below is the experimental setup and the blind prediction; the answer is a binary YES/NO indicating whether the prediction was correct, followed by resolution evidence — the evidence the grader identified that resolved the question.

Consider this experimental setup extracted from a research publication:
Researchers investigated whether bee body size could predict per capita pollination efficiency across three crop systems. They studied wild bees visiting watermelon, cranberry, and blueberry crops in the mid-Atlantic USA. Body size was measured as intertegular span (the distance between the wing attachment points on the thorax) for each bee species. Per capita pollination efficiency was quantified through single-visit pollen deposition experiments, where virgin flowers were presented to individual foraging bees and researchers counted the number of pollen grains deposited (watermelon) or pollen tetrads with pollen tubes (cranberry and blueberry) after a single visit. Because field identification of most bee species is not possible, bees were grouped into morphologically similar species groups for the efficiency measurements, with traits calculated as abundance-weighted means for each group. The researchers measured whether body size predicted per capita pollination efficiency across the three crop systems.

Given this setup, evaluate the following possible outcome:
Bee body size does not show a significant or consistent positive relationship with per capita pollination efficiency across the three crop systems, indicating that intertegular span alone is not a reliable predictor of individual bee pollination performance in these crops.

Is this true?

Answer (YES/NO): YES